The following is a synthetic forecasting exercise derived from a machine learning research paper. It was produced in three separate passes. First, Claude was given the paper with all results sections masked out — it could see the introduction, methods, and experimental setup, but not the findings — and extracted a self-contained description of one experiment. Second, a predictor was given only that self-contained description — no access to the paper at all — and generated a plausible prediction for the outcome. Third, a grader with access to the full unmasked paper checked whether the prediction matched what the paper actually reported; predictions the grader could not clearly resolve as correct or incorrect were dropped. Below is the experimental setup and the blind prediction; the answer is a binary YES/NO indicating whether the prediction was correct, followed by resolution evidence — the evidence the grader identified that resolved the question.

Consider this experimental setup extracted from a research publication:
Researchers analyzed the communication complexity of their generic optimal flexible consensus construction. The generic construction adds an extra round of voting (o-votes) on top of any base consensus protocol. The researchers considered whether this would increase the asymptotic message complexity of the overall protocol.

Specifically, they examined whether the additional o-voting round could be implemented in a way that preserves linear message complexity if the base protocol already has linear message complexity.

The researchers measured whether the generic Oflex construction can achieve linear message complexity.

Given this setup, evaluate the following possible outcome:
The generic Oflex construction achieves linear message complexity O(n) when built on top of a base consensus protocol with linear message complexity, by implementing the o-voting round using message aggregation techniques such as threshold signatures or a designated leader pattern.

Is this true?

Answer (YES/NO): YES